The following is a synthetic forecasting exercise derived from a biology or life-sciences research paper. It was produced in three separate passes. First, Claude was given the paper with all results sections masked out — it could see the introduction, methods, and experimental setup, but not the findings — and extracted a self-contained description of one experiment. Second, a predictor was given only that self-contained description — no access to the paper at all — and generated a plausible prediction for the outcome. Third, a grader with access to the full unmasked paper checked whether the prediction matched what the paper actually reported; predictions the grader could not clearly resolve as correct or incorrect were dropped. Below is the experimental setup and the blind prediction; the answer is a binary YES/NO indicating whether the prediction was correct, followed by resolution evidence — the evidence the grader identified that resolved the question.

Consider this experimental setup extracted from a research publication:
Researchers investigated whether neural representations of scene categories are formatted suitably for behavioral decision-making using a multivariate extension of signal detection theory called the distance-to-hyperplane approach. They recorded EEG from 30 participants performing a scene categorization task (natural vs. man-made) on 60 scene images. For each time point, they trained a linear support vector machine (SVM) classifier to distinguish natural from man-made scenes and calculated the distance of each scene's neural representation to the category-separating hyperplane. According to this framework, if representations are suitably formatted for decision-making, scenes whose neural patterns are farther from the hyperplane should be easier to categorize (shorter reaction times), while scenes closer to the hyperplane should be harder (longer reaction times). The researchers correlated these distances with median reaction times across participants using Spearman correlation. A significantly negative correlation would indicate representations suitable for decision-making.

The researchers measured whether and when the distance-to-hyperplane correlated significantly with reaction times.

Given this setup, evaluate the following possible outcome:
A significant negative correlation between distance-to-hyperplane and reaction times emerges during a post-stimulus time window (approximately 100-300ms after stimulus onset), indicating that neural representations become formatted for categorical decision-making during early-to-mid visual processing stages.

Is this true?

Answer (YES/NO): NO